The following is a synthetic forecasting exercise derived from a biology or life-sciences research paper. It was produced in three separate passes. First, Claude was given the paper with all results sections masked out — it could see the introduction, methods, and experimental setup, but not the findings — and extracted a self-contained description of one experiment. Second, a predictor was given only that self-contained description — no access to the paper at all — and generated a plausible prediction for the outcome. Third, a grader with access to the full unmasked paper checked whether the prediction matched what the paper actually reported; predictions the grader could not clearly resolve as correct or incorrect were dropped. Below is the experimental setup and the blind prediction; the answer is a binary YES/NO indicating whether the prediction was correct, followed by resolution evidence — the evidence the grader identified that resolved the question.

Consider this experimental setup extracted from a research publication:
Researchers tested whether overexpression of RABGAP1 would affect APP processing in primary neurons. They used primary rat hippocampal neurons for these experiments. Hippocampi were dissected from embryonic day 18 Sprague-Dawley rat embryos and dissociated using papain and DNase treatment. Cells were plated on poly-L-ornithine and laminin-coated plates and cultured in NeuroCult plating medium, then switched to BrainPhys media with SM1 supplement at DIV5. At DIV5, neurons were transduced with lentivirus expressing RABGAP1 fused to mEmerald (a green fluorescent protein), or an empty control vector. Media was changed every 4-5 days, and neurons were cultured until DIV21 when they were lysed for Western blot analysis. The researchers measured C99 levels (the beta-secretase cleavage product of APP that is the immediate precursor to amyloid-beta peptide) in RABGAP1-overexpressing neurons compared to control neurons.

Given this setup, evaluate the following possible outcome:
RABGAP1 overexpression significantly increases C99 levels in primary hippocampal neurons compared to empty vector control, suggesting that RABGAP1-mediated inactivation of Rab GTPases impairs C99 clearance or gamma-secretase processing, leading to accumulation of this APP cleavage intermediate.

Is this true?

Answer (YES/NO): NO